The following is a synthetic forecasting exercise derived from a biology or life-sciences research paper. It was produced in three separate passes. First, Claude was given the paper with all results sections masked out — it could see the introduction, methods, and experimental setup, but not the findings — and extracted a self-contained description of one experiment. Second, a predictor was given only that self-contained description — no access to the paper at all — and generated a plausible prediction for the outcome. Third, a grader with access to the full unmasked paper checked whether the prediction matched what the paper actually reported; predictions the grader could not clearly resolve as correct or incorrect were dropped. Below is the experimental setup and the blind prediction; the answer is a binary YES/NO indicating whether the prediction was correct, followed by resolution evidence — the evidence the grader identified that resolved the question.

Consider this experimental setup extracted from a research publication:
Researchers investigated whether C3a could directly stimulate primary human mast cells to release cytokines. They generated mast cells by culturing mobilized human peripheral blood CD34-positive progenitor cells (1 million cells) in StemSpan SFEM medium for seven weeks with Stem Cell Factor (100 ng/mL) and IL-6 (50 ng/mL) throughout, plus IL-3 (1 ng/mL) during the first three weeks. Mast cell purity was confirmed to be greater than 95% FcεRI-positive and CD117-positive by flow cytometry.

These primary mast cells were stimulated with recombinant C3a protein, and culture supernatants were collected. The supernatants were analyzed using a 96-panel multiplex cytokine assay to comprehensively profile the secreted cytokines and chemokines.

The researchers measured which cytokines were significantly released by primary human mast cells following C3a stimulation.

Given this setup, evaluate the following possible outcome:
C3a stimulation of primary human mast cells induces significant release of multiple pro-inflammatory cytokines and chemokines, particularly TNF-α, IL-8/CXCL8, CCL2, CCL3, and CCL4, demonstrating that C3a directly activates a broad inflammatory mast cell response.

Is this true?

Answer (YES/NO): NO